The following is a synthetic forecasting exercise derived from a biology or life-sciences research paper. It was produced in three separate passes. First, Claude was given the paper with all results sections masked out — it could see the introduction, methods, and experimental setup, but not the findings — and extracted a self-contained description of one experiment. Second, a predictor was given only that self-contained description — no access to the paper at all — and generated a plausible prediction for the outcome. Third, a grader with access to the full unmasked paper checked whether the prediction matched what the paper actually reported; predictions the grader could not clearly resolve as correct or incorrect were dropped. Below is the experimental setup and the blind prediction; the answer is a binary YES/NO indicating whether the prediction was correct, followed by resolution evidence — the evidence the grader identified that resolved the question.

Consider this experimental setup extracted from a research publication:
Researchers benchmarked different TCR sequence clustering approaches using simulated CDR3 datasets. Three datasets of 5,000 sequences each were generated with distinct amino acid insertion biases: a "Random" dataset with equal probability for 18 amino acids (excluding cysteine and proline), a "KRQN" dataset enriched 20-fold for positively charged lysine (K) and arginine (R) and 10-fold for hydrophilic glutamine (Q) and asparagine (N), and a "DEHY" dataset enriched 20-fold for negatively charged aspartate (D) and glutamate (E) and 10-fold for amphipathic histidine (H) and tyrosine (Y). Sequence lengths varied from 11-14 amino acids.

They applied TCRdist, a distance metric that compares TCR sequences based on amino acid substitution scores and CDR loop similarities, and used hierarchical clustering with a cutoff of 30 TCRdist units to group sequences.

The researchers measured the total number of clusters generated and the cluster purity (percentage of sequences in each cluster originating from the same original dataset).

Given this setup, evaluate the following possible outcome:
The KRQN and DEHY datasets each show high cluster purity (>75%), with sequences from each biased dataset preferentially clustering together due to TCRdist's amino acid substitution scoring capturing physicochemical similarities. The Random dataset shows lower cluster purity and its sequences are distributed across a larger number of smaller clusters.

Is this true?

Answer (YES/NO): NO